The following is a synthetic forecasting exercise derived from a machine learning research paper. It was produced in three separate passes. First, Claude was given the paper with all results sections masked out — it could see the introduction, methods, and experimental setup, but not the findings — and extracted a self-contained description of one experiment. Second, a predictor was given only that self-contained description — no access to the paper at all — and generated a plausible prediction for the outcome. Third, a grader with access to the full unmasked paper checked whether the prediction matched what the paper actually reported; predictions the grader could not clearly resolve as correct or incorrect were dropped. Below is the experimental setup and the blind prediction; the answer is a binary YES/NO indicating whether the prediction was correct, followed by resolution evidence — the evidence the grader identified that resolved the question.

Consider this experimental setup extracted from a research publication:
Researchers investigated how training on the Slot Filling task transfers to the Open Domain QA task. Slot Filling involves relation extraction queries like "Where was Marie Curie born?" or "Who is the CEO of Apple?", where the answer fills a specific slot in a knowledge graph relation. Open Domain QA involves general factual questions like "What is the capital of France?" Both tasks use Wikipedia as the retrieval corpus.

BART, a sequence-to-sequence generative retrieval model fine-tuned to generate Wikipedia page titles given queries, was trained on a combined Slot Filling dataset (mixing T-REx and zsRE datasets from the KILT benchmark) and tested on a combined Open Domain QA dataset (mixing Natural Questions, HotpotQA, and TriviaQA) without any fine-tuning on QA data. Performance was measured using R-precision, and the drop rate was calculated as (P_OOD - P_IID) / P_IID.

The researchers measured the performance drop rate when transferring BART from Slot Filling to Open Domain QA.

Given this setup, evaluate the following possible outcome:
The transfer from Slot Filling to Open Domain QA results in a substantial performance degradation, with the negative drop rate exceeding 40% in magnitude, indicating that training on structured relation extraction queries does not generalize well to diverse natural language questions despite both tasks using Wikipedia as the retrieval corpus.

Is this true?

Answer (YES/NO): NO